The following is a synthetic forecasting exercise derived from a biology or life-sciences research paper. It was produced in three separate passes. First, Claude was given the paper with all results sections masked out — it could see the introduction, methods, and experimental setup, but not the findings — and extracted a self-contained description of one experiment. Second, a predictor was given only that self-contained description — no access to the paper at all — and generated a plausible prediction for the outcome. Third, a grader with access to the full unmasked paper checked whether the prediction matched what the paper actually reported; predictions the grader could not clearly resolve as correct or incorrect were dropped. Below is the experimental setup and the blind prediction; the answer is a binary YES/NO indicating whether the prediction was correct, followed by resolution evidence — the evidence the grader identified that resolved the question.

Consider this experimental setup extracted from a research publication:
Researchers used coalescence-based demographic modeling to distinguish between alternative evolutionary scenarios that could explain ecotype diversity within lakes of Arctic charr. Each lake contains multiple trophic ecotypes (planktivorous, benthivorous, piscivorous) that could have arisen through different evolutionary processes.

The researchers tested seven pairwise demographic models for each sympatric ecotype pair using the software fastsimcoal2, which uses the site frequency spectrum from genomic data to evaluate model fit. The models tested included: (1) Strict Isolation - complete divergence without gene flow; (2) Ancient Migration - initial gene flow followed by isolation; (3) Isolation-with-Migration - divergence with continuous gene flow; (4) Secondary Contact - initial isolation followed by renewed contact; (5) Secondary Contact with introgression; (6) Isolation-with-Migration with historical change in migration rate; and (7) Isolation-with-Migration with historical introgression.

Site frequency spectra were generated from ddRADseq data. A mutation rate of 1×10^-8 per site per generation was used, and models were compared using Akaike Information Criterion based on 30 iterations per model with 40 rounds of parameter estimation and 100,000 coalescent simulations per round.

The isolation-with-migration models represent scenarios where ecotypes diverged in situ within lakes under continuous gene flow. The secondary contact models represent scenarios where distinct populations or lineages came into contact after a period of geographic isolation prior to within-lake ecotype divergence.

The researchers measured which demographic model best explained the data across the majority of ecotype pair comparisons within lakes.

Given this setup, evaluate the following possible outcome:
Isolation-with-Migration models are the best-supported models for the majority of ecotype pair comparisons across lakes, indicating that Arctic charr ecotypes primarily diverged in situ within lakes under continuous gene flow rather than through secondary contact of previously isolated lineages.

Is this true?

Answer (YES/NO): NO